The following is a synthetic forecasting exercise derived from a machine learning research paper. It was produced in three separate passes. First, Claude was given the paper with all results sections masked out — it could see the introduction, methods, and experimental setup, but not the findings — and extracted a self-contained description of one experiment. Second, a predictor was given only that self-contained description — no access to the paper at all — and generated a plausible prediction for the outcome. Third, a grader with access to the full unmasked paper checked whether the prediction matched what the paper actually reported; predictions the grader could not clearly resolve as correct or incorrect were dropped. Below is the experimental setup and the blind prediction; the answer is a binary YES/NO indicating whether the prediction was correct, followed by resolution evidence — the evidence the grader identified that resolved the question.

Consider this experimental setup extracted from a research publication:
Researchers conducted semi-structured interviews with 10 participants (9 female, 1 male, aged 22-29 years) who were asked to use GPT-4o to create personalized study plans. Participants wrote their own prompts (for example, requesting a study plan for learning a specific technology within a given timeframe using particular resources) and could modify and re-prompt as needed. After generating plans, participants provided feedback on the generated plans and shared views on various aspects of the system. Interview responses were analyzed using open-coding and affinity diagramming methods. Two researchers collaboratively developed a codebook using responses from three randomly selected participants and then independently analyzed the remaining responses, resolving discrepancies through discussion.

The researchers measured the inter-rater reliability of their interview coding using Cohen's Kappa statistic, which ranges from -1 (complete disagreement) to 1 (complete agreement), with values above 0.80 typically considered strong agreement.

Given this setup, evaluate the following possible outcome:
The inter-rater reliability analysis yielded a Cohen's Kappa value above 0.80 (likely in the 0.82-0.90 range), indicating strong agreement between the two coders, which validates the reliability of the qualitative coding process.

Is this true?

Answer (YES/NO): YES